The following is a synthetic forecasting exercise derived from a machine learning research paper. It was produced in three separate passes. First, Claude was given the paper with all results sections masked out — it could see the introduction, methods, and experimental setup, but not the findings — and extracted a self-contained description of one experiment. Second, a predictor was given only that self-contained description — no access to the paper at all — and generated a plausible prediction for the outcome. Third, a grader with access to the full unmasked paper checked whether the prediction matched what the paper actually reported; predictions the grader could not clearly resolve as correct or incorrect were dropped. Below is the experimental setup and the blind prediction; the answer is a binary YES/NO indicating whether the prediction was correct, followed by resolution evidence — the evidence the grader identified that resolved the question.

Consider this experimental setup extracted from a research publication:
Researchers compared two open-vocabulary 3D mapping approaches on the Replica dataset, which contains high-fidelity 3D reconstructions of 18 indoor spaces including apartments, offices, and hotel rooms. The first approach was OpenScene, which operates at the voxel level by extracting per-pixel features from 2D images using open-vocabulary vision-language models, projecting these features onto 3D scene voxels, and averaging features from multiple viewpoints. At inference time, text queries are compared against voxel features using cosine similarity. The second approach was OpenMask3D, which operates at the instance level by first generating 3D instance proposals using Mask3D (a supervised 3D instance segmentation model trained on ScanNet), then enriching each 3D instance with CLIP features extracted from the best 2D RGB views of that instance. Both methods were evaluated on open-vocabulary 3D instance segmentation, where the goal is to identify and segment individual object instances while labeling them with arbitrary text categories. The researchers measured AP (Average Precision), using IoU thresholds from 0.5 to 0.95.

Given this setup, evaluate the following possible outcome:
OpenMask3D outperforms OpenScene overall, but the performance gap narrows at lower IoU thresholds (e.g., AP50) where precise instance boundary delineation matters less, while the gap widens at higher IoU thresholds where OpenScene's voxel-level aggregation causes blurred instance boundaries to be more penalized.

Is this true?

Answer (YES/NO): NO